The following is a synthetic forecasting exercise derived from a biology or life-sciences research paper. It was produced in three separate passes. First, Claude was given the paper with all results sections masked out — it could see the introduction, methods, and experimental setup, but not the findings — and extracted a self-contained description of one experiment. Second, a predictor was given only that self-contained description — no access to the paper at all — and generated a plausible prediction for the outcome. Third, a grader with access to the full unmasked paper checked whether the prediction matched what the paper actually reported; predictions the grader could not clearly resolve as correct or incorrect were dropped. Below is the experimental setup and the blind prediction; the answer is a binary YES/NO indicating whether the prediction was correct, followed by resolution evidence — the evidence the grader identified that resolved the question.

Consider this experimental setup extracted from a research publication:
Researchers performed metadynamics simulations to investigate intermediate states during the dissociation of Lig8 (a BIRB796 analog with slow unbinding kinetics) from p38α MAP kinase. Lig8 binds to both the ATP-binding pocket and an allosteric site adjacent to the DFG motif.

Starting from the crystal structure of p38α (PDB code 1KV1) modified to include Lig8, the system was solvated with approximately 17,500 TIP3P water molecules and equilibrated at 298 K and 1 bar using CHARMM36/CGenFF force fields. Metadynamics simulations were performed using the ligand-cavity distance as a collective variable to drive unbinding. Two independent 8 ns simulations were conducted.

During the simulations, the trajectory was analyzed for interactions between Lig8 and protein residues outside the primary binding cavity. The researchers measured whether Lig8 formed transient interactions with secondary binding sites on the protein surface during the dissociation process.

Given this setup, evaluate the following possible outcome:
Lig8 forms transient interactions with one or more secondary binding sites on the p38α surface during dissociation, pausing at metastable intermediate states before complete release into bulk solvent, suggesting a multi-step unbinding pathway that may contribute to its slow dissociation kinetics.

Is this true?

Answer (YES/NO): YES